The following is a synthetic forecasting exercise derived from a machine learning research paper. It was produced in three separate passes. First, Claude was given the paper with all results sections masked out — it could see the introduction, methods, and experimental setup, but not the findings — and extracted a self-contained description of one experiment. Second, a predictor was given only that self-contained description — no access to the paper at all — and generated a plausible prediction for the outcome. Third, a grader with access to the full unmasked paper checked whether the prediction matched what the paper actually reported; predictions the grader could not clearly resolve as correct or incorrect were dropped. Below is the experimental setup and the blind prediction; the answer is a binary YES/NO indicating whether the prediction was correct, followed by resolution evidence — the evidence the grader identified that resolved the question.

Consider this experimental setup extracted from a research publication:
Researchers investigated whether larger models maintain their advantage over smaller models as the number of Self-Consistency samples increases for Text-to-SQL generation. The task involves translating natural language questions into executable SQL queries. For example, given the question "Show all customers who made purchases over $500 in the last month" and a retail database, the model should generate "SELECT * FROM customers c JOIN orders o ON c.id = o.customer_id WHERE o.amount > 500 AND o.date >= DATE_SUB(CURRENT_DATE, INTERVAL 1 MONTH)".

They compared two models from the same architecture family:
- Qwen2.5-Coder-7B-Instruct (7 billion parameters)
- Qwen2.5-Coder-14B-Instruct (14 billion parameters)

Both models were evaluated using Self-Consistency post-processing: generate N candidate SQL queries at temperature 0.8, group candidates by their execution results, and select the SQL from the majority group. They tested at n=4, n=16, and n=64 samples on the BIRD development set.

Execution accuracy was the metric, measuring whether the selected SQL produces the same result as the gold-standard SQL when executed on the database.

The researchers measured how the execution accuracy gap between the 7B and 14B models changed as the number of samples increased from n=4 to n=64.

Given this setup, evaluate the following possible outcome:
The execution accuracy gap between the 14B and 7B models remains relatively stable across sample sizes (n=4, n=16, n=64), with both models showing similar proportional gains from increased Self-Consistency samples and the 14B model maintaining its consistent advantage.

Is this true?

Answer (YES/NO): NO